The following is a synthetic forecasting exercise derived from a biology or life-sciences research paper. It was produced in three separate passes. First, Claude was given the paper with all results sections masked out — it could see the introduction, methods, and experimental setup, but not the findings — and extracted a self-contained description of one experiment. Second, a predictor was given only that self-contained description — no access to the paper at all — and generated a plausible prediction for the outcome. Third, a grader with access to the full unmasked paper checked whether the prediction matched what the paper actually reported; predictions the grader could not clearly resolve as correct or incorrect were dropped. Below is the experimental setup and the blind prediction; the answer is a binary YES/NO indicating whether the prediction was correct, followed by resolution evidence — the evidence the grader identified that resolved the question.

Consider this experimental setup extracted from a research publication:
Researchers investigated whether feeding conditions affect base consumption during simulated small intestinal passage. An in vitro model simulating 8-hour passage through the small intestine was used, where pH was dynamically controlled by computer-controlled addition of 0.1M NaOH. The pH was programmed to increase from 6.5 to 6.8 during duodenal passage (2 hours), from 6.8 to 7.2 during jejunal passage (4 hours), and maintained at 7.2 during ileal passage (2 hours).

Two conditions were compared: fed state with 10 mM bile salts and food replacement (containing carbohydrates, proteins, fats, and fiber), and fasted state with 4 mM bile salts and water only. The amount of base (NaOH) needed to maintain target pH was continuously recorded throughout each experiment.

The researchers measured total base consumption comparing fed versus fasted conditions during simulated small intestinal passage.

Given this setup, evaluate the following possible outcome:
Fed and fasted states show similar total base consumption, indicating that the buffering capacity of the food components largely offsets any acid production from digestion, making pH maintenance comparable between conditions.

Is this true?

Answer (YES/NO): NO